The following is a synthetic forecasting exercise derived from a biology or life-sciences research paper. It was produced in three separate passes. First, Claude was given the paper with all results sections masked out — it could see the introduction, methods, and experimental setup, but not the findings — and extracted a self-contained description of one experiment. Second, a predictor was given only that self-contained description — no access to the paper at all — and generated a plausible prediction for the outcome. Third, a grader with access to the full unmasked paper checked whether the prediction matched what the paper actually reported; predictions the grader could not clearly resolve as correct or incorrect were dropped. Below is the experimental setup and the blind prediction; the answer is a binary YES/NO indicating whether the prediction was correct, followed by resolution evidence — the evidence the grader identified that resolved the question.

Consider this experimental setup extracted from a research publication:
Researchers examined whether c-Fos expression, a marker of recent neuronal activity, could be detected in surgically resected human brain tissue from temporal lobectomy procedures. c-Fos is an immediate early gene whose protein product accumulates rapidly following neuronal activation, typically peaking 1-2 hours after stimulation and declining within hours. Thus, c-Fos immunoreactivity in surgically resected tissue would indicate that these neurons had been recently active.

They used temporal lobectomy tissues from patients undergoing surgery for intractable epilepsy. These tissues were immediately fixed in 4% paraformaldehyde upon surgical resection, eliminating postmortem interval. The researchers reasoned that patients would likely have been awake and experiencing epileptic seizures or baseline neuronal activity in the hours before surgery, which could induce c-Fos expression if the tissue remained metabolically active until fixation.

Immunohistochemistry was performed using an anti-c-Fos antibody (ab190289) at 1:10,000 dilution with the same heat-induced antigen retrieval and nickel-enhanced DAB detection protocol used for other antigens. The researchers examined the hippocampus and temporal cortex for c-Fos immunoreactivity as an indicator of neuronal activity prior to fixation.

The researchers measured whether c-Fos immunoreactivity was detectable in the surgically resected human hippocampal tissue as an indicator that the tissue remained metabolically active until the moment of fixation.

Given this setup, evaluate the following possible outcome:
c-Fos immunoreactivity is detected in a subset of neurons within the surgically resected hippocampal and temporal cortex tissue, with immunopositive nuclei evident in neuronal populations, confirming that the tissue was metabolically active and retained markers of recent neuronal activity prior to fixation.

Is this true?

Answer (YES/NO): YES